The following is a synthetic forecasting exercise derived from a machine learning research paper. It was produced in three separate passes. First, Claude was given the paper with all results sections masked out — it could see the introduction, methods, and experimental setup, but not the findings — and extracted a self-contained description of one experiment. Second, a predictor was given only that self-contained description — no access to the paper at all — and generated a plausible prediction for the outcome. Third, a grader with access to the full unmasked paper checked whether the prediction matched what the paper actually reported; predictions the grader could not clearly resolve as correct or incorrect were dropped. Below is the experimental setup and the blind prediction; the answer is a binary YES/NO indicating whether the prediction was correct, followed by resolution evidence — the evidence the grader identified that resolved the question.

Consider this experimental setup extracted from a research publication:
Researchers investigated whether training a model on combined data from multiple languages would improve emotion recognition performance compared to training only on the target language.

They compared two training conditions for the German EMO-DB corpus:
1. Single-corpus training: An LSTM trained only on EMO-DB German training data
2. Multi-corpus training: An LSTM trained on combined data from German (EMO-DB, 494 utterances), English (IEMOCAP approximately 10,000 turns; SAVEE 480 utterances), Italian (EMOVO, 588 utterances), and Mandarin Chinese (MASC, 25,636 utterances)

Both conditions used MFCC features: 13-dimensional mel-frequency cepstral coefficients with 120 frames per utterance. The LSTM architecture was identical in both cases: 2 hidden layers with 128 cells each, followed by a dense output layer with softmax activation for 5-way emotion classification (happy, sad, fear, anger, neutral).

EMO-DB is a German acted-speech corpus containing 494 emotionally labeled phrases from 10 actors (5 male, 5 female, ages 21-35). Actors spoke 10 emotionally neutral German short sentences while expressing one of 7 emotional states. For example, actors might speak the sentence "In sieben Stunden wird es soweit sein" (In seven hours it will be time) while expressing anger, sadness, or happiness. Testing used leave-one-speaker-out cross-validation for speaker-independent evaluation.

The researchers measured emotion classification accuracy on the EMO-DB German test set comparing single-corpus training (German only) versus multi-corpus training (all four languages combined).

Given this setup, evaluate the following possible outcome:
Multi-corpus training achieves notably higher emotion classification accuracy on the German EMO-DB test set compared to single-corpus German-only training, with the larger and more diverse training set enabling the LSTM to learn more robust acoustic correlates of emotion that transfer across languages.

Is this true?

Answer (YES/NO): YES